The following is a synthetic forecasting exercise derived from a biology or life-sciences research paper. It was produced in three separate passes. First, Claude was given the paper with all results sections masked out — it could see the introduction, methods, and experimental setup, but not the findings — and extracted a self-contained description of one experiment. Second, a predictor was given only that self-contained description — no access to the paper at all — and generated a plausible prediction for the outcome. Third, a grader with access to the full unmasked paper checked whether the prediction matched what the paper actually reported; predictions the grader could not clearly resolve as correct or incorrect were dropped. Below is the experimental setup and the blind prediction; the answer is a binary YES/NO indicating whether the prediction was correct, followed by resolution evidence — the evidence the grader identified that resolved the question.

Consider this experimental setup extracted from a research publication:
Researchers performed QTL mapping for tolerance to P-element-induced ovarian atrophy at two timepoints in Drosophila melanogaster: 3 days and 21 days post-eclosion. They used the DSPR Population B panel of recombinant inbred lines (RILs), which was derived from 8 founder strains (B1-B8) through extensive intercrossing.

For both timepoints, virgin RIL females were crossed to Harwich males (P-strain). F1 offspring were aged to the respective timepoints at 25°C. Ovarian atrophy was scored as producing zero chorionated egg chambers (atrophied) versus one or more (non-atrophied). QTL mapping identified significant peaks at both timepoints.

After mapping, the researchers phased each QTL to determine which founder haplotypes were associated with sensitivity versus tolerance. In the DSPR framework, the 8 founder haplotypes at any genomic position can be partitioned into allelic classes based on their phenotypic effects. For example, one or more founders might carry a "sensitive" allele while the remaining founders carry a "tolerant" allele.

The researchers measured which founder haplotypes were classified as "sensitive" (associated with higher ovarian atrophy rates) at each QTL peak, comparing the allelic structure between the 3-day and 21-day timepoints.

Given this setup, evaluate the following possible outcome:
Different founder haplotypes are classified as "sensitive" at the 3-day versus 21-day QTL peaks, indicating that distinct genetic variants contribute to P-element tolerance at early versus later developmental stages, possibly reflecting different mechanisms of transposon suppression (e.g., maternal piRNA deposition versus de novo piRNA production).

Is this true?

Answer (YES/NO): NO